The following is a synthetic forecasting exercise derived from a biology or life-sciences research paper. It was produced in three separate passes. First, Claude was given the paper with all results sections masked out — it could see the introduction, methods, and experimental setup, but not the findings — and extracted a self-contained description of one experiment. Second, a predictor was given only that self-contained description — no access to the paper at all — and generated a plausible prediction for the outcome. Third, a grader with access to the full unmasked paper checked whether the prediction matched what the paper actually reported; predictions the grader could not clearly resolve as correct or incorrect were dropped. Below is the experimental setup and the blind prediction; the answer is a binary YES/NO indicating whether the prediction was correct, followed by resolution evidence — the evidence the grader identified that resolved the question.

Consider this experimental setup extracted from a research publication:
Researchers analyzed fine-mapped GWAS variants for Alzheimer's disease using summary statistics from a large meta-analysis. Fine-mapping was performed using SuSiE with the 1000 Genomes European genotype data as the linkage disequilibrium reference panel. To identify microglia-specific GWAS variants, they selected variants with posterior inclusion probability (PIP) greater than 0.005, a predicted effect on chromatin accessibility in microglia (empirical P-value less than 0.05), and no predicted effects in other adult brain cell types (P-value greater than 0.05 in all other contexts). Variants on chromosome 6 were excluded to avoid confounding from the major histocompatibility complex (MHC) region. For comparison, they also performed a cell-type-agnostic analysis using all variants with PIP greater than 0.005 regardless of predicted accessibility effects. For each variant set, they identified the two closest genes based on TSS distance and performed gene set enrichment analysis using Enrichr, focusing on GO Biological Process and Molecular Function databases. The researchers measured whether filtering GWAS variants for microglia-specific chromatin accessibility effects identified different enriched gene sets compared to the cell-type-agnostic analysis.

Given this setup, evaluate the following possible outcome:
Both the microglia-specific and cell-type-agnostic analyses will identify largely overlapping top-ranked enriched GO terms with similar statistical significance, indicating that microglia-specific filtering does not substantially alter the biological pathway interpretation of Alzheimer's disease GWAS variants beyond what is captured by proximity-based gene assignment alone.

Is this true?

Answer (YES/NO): NO